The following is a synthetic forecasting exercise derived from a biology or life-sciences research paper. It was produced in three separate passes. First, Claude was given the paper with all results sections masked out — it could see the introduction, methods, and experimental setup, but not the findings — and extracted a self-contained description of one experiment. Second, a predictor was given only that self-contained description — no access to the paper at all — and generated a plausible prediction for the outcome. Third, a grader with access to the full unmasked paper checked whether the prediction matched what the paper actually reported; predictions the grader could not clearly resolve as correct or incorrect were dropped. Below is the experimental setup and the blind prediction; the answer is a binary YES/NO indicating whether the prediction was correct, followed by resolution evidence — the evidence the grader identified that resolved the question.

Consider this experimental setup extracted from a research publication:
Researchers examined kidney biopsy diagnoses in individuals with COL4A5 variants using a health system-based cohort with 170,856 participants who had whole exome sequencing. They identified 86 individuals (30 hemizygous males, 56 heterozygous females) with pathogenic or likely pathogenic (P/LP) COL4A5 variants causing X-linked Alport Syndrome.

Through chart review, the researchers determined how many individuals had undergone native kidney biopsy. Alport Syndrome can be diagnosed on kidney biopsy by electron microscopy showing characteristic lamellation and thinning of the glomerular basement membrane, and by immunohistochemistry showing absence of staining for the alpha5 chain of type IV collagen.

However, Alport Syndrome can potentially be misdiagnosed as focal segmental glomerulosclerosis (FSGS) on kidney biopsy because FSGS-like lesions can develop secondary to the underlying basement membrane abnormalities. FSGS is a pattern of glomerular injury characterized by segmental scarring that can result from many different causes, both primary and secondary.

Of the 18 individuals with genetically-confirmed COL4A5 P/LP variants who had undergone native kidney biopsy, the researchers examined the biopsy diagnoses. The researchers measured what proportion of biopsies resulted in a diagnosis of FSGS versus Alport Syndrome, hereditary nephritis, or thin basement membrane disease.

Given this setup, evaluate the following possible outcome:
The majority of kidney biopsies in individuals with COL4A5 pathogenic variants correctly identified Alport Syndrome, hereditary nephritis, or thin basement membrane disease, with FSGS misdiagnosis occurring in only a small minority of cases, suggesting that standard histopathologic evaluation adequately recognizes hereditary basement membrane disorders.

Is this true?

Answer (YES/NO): NO